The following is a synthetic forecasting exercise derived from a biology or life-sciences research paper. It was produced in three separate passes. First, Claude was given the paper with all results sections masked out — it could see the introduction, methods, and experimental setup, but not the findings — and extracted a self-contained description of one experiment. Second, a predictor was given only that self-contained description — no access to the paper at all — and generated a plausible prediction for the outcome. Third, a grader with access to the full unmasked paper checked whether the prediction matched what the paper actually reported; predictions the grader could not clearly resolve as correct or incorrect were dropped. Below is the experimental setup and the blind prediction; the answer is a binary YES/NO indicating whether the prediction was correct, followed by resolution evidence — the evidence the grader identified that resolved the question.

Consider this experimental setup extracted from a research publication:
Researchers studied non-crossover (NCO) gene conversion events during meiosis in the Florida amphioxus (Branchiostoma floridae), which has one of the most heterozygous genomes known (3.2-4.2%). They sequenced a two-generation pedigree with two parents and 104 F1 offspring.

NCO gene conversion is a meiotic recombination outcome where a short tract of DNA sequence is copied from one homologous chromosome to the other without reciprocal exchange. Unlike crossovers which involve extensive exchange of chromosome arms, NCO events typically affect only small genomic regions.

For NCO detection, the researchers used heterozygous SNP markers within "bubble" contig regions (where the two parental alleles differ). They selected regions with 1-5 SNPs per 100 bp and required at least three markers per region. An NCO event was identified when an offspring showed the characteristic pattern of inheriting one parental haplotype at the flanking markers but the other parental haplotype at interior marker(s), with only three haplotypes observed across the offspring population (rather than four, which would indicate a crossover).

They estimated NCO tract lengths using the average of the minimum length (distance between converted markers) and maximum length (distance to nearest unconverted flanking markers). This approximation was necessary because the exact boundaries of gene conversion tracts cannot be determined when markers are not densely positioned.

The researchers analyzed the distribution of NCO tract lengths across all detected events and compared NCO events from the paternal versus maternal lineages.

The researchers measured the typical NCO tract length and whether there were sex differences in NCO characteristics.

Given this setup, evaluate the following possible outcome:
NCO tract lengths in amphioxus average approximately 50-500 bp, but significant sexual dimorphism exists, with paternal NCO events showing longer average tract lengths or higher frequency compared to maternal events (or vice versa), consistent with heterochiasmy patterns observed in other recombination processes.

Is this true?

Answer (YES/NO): NO